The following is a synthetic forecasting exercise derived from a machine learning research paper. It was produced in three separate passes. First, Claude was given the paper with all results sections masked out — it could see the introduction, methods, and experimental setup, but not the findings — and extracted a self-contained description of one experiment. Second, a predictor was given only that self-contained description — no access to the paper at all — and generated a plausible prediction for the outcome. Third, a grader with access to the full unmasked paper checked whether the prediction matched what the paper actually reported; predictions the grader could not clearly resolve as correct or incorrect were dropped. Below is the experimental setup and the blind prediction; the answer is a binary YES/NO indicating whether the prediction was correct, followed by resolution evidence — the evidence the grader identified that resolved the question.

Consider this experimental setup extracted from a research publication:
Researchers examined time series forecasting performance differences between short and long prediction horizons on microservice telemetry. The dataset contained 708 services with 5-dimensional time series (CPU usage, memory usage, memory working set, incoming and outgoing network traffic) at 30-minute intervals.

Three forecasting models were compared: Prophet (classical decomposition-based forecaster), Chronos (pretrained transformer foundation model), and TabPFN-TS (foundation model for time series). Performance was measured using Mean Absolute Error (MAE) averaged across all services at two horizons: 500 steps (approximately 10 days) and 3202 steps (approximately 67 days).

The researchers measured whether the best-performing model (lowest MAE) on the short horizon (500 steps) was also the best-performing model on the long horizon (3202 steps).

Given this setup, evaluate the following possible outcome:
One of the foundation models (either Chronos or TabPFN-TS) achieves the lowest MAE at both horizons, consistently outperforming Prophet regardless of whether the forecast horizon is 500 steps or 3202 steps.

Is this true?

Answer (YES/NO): NO